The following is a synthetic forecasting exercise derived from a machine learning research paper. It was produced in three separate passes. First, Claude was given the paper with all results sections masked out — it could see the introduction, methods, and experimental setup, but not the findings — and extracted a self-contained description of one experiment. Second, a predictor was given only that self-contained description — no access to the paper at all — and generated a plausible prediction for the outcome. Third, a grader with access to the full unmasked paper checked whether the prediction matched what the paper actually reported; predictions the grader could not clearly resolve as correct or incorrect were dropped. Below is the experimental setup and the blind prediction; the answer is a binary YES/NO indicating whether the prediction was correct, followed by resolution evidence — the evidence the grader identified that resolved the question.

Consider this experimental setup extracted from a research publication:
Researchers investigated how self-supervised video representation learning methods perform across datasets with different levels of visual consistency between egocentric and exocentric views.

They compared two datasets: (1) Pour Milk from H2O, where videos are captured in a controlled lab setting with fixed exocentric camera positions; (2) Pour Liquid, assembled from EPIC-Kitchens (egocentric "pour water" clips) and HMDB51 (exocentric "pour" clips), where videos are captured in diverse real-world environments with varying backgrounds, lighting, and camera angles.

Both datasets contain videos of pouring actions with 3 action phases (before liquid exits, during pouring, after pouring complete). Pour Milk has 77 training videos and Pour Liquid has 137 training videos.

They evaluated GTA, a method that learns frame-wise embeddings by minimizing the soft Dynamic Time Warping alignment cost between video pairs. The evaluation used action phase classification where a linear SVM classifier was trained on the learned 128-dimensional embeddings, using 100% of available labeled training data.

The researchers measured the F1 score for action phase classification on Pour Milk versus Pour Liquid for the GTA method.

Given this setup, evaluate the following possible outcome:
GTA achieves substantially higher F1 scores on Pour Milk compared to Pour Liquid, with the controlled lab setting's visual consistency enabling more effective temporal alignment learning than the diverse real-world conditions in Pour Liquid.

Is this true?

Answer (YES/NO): YES